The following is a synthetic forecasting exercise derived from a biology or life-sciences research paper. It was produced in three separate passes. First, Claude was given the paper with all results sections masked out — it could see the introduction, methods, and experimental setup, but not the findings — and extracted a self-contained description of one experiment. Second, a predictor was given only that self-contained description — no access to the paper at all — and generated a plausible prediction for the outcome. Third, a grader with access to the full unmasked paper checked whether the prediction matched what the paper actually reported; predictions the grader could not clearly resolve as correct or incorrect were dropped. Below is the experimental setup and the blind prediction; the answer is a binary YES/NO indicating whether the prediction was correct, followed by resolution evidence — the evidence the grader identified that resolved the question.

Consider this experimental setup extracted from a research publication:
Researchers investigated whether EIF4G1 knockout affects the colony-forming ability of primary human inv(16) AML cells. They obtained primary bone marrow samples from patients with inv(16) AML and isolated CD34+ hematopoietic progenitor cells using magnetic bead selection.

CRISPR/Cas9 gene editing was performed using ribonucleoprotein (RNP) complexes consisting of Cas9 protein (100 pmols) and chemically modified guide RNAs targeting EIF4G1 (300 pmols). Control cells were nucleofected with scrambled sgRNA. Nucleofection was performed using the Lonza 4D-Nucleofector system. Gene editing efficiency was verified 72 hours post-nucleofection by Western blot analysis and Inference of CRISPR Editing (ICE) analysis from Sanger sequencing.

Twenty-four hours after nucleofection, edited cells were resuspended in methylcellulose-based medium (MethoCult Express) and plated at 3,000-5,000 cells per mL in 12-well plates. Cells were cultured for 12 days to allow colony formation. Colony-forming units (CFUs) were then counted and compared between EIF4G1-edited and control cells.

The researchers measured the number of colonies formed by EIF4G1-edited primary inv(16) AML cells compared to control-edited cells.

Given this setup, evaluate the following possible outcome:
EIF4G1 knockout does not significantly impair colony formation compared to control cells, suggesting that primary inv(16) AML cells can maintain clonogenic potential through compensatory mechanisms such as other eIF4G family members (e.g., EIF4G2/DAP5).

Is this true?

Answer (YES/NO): NO